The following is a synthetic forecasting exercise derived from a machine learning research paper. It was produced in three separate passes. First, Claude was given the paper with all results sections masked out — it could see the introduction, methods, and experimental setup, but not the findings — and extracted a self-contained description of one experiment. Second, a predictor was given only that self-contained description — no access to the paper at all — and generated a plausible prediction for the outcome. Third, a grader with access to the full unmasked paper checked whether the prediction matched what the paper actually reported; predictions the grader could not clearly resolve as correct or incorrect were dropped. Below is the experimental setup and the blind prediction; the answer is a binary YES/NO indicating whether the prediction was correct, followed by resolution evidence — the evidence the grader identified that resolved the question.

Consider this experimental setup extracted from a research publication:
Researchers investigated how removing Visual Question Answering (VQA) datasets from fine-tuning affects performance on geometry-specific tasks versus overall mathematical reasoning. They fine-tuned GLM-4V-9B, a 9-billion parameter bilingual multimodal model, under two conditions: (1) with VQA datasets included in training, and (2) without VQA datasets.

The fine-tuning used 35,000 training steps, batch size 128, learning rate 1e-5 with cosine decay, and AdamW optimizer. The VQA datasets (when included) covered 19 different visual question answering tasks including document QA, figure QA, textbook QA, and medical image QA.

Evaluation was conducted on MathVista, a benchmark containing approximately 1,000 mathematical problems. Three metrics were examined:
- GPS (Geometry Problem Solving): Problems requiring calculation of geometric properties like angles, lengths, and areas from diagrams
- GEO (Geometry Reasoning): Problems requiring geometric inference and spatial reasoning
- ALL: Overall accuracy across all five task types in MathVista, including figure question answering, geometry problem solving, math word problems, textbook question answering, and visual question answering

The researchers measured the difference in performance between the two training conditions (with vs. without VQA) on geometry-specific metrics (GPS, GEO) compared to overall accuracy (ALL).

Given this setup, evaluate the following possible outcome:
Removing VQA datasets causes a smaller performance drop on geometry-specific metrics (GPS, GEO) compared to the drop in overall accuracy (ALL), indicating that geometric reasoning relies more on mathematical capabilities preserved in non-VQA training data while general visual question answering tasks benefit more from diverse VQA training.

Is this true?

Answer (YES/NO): YES